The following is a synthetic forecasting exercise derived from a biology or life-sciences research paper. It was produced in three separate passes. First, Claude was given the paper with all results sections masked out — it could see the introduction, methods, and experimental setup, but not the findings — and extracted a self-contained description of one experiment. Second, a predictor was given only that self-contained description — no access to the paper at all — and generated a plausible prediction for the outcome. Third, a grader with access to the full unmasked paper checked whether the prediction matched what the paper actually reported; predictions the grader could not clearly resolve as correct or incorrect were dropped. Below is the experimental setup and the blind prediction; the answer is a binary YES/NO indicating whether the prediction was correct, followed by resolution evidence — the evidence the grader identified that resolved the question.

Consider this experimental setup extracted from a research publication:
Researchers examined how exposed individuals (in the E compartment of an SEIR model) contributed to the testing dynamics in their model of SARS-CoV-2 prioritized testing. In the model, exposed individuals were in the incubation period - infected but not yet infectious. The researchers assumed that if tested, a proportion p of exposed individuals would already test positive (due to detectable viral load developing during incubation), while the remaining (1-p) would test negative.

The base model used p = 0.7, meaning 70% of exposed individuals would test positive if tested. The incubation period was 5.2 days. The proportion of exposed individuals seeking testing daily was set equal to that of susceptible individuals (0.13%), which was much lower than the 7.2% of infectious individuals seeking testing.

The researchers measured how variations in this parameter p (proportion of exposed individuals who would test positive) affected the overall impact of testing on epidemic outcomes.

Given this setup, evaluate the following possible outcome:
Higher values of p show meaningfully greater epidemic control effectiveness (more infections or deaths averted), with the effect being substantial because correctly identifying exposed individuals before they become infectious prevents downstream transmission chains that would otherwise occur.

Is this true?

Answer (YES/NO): NO